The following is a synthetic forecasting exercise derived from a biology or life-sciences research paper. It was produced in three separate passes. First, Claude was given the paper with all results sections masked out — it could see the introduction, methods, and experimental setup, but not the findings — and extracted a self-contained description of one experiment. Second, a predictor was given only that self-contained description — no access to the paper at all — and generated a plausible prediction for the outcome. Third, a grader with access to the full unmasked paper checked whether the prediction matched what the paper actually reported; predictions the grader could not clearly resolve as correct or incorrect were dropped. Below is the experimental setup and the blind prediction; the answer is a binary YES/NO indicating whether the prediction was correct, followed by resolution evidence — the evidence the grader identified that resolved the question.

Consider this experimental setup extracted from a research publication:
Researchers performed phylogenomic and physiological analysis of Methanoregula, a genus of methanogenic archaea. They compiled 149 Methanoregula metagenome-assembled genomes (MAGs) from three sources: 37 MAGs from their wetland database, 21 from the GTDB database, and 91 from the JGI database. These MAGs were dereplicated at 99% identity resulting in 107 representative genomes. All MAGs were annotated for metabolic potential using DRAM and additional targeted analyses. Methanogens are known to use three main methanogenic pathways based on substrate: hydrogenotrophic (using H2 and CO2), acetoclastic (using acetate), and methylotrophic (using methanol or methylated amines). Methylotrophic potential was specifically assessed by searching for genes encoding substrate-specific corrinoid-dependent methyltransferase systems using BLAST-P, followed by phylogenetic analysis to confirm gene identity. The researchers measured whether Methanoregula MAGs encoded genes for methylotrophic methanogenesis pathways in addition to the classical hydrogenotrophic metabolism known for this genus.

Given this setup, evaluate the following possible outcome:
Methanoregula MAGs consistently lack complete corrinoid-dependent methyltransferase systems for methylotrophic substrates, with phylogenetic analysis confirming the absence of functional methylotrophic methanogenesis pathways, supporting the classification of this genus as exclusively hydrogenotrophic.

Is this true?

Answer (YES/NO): NO